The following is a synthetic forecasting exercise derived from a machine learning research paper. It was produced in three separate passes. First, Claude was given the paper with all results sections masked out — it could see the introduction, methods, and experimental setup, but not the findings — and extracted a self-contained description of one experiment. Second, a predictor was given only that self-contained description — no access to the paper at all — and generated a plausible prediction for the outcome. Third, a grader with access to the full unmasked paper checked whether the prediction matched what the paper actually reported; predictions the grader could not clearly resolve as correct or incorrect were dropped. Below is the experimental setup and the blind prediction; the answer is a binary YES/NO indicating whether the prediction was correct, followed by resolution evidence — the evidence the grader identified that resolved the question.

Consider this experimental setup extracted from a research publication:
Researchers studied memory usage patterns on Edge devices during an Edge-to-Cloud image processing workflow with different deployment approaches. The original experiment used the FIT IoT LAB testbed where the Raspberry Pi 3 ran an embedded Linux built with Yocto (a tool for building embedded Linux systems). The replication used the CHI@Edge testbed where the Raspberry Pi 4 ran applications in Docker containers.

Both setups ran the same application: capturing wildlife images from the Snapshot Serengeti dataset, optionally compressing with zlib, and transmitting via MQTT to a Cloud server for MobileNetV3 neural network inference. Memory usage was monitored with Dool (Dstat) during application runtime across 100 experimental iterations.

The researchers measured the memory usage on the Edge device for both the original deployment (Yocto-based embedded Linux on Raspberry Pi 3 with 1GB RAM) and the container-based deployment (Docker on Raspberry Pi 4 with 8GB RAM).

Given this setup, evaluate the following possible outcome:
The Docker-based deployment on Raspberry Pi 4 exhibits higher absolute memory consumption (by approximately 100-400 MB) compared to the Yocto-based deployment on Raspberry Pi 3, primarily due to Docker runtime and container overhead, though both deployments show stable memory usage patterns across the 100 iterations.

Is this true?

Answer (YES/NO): NO